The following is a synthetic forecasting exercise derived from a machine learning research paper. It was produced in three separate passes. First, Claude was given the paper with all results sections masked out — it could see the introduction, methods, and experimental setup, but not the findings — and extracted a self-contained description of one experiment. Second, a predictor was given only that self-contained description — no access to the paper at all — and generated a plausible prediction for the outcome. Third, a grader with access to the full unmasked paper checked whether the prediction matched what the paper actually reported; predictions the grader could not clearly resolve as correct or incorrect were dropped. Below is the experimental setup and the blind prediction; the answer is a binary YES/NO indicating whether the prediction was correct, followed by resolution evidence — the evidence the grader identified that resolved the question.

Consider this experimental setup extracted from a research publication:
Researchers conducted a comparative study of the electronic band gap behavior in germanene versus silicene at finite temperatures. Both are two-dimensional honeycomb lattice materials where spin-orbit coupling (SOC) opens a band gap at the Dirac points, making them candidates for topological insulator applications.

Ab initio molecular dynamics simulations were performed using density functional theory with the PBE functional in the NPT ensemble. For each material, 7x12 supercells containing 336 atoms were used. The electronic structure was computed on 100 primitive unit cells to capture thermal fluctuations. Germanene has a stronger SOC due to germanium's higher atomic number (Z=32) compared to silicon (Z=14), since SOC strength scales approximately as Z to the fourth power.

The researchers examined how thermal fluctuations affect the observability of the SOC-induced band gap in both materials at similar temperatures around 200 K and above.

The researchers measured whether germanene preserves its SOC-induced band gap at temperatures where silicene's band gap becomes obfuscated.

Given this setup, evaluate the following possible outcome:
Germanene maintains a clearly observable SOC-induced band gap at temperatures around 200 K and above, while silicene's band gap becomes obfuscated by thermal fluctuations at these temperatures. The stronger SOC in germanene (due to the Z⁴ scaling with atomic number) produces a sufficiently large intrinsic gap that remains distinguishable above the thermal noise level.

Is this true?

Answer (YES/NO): YES